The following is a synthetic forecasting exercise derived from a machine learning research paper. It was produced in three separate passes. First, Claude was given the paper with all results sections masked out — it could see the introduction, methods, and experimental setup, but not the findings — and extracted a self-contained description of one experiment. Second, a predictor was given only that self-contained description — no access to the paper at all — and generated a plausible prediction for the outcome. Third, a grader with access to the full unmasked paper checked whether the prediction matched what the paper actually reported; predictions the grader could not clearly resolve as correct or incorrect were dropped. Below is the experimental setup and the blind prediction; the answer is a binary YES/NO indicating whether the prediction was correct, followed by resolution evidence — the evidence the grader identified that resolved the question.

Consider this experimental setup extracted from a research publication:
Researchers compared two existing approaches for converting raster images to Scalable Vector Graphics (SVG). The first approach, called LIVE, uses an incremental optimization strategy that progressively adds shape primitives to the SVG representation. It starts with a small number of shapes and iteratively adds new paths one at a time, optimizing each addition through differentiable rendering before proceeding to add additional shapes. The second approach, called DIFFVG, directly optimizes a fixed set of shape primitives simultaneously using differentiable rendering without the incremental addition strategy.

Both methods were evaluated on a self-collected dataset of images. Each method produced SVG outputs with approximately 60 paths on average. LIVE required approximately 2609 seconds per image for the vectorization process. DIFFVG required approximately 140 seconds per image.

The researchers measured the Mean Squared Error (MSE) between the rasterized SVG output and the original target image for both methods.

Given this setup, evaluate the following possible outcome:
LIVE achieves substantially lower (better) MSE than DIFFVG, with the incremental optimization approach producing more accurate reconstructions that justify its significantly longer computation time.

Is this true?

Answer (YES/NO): NO